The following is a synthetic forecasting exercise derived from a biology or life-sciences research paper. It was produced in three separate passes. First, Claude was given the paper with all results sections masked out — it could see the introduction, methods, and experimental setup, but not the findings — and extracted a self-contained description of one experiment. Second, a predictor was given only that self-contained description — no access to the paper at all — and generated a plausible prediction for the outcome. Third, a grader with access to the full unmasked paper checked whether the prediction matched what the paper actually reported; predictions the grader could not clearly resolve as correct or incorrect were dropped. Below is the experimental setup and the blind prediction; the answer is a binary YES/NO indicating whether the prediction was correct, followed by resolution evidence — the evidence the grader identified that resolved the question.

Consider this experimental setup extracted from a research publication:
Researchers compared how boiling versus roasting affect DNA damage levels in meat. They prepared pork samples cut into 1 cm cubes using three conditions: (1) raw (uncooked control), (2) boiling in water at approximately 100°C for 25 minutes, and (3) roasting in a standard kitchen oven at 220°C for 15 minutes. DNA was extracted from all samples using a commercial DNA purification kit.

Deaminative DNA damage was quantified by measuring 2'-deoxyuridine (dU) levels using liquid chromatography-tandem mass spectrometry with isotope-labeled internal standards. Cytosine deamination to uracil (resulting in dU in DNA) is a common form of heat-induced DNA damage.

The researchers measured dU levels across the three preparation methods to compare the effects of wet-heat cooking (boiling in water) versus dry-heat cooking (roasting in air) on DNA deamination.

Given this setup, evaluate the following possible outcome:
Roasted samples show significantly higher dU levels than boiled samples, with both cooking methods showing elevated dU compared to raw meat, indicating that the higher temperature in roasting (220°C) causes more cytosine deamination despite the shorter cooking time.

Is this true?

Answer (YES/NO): NO